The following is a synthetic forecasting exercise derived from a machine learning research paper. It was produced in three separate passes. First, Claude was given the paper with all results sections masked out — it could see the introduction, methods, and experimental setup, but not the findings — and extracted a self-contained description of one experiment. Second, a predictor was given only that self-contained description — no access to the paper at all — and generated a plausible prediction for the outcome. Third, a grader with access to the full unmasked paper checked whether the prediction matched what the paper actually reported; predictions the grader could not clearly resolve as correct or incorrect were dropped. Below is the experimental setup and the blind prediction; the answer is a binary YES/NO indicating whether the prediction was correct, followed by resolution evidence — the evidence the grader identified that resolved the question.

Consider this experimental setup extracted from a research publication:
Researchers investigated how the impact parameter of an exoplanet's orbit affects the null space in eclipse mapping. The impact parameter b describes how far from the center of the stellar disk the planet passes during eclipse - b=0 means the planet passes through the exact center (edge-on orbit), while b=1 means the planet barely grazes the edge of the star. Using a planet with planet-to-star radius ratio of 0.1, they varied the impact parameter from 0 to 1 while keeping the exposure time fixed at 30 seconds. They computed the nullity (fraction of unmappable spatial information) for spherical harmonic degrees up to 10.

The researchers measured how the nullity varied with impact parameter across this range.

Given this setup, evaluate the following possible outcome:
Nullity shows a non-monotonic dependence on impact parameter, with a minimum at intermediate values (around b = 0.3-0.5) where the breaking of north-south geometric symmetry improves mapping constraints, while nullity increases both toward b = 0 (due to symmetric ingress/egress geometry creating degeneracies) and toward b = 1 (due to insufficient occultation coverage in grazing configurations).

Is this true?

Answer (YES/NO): NO